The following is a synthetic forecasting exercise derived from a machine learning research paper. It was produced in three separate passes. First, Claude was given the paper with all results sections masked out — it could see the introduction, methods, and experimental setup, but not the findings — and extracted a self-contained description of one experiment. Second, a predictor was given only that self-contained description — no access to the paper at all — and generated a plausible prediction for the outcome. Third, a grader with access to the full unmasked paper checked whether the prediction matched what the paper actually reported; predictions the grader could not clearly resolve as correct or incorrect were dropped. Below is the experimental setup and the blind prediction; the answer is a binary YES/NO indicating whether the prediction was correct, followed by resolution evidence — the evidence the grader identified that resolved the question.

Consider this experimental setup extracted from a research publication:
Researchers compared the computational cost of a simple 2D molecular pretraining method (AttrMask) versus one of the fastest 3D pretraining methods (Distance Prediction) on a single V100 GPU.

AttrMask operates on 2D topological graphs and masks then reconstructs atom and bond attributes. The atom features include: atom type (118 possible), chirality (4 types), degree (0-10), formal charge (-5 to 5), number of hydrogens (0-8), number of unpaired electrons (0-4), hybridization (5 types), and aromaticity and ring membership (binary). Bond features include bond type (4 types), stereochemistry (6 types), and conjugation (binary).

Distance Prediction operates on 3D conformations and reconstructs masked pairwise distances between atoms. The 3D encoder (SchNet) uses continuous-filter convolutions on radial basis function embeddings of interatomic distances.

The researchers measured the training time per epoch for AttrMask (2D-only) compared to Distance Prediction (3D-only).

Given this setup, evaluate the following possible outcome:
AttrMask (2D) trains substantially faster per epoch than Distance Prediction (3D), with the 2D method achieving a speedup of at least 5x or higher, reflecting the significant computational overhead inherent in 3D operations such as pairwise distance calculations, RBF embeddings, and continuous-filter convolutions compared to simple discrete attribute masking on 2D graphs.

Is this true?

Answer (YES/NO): NO